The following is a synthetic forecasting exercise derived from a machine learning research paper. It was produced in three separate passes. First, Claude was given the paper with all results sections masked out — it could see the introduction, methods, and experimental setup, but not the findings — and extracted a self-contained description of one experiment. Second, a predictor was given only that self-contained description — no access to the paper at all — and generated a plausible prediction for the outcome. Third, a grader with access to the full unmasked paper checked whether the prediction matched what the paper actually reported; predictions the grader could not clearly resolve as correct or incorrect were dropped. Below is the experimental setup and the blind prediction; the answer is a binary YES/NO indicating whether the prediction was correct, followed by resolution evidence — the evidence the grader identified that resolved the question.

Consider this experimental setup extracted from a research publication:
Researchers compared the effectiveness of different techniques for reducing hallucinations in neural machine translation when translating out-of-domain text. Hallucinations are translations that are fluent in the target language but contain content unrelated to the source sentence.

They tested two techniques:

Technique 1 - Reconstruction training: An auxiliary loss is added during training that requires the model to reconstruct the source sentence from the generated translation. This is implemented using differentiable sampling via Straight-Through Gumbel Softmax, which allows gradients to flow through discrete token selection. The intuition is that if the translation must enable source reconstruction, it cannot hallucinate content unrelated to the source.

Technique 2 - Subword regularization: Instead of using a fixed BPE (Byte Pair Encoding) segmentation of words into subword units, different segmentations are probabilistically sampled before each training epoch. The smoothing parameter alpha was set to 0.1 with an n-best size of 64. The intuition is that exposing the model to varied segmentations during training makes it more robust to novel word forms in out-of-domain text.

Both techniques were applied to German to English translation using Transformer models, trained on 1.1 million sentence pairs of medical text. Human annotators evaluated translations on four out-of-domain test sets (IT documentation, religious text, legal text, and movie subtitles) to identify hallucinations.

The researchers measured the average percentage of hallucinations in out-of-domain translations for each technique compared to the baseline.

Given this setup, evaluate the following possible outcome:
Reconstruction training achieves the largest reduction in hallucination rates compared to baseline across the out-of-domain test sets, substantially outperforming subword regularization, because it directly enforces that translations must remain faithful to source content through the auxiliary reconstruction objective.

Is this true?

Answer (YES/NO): YES